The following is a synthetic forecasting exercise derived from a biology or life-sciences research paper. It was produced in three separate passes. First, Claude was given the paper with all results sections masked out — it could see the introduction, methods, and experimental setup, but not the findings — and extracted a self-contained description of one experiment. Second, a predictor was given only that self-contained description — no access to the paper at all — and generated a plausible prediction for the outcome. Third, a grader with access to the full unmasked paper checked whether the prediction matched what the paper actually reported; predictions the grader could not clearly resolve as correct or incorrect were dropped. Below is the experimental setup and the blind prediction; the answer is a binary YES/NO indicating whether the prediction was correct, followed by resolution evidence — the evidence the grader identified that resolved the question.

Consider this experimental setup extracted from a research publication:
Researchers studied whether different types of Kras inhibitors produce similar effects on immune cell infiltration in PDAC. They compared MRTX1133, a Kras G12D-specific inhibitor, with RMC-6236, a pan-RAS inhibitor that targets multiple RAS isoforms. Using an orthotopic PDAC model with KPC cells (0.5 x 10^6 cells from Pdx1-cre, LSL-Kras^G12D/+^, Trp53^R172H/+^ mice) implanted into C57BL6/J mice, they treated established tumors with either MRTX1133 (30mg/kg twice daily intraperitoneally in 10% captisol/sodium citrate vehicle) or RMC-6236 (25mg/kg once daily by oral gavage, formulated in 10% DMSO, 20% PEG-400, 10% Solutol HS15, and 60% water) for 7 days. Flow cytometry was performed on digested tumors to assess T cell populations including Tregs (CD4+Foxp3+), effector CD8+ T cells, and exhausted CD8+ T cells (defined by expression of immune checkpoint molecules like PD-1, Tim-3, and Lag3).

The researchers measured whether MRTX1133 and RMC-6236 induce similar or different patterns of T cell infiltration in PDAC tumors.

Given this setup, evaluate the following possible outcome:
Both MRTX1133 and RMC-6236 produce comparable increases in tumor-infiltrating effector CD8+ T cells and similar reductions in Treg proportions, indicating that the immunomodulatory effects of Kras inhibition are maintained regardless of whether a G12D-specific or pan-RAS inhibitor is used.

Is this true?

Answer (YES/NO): NO